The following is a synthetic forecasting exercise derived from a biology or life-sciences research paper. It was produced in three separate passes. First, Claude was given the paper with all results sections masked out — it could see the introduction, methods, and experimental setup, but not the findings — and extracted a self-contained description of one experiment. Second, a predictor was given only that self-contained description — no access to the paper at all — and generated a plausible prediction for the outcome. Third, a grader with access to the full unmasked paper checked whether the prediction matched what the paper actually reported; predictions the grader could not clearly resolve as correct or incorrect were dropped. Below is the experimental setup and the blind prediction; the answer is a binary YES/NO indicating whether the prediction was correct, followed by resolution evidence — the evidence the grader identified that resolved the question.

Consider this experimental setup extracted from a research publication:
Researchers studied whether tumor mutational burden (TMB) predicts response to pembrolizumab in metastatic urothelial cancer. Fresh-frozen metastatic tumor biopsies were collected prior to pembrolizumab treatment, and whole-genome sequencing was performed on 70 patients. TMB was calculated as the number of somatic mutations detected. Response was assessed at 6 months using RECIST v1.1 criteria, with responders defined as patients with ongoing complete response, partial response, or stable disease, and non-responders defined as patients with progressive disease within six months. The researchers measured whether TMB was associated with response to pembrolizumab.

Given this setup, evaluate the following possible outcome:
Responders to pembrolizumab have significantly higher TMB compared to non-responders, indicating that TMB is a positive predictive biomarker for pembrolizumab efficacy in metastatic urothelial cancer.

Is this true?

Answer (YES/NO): YES